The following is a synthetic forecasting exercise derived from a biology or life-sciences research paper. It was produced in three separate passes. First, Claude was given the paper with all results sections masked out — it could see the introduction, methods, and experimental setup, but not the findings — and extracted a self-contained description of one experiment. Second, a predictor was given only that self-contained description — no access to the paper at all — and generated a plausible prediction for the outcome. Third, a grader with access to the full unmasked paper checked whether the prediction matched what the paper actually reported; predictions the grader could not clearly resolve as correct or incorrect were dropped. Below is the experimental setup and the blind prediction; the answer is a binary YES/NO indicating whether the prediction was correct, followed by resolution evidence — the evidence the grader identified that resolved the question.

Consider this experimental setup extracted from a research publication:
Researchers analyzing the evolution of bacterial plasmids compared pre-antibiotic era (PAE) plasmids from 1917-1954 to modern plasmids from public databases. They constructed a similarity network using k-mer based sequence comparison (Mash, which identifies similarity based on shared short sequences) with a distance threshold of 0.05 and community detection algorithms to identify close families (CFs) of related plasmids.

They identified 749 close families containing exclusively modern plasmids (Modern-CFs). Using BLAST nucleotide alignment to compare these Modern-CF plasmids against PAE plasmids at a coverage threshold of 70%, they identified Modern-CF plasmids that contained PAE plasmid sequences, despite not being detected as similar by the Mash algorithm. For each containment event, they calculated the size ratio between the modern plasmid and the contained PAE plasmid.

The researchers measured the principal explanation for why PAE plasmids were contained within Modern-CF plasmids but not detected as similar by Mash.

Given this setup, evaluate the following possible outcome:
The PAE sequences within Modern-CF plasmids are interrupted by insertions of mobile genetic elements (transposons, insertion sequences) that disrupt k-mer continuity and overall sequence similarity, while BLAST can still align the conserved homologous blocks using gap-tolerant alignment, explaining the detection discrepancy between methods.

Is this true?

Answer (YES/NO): NO